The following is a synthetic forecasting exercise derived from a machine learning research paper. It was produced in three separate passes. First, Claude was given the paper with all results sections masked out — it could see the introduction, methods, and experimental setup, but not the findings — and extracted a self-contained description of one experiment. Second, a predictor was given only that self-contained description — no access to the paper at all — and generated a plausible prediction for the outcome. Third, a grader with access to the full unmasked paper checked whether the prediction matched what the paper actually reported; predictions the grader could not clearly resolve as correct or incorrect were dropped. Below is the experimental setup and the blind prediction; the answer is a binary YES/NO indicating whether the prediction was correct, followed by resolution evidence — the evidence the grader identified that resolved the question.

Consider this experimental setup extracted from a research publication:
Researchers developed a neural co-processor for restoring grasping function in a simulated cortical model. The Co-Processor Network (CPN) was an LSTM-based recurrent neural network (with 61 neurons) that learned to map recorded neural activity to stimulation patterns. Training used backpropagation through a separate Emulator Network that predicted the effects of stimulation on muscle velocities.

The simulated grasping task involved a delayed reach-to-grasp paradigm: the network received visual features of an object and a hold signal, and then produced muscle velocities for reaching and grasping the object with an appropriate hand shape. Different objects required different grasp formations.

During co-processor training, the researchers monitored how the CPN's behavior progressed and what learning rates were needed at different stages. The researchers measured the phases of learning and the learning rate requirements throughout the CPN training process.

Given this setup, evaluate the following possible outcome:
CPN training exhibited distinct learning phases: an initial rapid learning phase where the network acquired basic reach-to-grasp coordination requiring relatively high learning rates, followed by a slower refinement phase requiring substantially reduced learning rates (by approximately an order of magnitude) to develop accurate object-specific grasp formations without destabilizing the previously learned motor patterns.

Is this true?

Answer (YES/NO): NO